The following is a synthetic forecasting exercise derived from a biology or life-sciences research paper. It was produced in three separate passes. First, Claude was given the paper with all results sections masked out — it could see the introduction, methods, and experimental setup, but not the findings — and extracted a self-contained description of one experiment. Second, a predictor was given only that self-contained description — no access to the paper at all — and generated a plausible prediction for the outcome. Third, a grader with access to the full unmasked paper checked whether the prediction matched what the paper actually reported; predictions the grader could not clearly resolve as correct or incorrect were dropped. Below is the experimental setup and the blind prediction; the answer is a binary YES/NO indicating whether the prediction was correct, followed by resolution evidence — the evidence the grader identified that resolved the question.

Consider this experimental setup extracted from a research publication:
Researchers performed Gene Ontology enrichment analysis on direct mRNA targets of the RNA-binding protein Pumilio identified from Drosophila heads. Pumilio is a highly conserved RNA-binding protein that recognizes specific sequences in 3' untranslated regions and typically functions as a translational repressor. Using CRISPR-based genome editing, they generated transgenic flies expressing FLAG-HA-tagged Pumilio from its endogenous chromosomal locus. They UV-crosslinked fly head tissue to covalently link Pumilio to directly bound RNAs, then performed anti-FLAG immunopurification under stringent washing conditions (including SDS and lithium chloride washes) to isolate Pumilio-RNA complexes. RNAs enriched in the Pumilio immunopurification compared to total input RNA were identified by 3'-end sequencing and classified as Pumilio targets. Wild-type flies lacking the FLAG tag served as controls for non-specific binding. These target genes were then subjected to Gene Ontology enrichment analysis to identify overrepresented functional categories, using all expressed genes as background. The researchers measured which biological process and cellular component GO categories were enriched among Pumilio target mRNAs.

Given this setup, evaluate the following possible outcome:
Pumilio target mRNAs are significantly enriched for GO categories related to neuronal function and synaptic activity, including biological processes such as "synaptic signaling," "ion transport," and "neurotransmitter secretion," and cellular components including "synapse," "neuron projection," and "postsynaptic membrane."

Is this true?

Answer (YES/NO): YES